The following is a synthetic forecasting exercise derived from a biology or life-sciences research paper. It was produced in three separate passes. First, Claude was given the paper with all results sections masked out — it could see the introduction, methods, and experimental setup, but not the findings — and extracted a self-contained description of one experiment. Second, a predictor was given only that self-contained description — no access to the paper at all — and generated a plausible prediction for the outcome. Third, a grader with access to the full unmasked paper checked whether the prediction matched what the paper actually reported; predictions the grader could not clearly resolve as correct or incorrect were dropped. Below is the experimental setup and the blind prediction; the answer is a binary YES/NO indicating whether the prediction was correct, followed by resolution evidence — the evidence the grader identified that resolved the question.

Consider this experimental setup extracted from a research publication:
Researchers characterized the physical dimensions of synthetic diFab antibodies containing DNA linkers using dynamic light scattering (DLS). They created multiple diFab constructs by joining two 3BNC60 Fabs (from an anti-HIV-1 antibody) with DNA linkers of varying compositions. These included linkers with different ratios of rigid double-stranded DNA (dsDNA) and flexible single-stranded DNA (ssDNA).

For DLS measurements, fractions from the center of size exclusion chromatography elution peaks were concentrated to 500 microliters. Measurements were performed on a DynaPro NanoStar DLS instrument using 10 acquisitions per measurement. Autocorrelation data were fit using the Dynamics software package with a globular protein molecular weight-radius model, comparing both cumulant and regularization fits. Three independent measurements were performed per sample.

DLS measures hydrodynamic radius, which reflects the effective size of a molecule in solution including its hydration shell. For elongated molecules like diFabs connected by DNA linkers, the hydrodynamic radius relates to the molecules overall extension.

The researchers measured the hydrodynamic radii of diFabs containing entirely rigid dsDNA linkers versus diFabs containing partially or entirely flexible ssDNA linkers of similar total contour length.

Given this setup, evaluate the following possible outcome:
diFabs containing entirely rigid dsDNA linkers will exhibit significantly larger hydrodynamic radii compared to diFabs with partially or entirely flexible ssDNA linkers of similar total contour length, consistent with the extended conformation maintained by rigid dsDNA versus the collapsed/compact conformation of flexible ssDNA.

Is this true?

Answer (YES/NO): YES